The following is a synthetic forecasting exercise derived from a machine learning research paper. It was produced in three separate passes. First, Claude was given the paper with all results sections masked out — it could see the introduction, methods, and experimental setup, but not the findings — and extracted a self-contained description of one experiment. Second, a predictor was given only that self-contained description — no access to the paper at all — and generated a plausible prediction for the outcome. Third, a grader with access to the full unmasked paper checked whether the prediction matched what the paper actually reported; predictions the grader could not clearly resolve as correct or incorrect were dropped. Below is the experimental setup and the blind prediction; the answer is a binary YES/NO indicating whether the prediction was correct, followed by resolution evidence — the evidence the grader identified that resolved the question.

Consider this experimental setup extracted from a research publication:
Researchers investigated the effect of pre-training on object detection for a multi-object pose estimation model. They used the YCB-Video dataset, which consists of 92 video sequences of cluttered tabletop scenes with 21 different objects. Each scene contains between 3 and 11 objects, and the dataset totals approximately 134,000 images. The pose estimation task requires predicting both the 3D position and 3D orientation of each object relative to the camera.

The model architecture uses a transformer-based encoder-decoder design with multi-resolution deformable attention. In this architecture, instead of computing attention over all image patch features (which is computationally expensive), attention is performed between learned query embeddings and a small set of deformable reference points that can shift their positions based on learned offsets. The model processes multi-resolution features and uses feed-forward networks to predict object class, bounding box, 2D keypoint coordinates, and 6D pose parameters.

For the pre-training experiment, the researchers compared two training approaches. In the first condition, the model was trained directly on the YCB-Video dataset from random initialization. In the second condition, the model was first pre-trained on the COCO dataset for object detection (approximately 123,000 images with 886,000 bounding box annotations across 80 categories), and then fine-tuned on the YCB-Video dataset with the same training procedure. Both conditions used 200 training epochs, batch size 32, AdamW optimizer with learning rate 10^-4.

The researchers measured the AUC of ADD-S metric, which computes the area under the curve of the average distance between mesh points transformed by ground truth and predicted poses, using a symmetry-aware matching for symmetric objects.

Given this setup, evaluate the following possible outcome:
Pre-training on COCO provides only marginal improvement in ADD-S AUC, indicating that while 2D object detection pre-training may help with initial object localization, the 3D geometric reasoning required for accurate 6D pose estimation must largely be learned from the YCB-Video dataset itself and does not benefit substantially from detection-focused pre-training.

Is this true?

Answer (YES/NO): NO